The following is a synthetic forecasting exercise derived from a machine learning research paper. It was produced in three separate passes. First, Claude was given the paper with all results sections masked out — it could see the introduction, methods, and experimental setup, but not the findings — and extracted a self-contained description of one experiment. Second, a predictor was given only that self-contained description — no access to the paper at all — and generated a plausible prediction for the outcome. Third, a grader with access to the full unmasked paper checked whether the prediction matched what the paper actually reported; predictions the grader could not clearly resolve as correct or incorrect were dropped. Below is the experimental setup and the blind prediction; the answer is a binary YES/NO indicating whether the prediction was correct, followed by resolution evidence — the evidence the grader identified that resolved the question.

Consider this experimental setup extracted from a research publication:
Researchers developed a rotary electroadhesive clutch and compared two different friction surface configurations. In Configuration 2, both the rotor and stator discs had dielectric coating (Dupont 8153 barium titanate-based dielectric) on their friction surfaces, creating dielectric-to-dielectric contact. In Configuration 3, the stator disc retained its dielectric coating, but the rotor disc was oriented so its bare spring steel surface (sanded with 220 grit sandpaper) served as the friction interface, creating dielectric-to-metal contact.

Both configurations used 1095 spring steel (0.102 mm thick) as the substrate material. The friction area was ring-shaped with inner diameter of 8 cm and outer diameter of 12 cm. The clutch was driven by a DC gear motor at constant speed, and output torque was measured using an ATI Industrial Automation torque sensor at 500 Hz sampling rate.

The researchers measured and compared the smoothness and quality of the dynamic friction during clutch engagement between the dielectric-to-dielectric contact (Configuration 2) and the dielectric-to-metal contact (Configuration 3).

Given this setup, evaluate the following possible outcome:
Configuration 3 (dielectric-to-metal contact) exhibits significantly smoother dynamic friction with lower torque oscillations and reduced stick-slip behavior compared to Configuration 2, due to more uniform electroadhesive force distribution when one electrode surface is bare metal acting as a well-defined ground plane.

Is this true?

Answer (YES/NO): NO